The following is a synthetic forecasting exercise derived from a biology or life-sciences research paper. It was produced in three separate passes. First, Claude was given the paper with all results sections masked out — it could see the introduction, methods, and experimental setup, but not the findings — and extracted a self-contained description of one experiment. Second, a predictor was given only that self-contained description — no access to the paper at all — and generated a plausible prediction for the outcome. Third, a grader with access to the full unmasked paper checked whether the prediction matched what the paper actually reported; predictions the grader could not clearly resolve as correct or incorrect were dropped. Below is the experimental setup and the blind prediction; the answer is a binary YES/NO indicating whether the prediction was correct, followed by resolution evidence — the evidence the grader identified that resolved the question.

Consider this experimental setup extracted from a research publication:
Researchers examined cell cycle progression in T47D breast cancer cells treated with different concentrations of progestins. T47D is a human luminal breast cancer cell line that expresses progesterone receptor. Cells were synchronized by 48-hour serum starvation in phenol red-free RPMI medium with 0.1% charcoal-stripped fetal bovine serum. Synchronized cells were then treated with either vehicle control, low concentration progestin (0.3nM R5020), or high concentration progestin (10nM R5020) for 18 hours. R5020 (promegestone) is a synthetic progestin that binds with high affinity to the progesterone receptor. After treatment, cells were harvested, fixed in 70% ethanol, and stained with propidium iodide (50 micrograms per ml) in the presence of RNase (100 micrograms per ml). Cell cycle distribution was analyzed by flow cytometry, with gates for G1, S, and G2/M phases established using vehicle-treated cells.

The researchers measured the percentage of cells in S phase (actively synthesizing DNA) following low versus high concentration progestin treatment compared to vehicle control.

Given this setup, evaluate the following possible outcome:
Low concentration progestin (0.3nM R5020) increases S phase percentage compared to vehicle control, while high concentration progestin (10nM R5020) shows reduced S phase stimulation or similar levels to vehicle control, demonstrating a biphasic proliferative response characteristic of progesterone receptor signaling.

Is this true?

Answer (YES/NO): YES